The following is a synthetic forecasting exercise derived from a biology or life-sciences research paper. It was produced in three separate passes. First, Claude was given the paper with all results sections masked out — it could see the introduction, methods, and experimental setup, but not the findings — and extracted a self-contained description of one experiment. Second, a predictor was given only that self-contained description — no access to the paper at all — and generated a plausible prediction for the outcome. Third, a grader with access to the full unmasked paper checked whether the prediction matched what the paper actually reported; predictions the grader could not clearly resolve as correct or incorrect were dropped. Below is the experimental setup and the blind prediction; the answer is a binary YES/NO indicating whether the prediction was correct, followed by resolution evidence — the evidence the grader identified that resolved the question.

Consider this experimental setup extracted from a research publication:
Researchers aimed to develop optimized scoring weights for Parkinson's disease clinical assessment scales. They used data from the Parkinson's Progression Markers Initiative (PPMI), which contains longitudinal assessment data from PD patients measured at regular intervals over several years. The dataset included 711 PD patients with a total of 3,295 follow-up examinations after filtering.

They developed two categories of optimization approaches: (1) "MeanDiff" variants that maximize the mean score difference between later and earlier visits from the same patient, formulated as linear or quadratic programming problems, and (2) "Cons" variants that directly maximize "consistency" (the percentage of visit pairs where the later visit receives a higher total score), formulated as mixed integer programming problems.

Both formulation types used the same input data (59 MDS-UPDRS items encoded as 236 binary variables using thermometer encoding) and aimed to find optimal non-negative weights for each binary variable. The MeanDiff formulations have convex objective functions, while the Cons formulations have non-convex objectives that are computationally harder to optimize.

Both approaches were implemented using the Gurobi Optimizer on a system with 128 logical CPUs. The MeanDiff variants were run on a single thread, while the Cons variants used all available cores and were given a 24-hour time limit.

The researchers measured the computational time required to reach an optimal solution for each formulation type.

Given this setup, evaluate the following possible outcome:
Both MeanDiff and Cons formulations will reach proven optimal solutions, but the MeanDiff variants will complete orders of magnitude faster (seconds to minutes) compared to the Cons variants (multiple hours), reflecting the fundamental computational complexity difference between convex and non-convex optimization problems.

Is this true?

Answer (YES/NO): NO